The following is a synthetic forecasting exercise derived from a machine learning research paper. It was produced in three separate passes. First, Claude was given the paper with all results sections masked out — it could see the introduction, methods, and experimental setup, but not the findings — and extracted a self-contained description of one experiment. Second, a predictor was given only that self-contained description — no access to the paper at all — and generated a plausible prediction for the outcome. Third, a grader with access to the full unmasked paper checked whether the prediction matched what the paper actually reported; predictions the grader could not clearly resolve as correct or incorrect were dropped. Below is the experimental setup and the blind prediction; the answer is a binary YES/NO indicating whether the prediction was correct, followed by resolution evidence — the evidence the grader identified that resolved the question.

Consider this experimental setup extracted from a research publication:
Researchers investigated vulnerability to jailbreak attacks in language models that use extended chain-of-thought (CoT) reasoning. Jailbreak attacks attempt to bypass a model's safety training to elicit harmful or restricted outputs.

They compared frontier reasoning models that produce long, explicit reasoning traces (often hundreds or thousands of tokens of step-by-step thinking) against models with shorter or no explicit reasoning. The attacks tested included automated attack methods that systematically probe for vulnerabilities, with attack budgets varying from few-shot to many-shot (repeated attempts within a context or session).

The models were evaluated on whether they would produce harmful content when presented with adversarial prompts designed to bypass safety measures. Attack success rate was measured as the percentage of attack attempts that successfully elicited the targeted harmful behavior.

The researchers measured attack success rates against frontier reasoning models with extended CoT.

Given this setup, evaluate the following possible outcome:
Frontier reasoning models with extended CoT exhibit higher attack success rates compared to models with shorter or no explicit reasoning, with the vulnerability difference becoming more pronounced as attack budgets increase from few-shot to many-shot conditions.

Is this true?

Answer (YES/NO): YES